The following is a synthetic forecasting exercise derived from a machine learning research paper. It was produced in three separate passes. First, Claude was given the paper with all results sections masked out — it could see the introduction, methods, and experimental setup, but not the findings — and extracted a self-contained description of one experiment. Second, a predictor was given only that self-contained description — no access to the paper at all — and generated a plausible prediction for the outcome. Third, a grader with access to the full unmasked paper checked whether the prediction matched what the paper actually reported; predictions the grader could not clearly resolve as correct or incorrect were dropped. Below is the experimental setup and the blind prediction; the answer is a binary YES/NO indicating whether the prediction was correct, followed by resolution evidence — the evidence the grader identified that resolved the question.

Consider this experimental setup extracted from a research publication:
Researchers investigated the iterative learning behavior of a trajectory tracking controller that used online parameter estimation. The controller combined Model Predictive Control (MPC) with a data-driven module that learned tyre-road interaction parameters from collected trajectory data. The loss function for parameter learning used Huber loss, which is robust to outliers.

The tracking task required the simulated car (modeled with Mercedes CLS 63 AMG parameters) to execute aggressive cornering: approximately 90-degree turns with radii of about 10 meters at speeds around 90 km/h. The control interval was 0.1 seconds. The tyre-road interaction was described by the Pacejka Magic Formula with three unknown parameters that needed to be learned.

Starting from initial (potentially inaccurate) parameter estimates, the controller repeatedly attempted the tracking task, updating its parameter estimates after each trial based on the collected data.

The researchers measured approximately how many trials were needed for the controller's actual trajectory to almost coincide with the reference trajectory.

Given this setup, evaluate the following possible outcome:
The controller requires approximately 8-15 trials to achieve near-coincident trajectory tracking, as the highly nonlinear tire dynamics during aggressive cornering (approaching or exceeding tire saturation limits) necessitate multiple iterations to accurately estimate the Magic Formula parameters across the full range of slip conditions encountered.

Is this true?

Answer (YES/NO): NO